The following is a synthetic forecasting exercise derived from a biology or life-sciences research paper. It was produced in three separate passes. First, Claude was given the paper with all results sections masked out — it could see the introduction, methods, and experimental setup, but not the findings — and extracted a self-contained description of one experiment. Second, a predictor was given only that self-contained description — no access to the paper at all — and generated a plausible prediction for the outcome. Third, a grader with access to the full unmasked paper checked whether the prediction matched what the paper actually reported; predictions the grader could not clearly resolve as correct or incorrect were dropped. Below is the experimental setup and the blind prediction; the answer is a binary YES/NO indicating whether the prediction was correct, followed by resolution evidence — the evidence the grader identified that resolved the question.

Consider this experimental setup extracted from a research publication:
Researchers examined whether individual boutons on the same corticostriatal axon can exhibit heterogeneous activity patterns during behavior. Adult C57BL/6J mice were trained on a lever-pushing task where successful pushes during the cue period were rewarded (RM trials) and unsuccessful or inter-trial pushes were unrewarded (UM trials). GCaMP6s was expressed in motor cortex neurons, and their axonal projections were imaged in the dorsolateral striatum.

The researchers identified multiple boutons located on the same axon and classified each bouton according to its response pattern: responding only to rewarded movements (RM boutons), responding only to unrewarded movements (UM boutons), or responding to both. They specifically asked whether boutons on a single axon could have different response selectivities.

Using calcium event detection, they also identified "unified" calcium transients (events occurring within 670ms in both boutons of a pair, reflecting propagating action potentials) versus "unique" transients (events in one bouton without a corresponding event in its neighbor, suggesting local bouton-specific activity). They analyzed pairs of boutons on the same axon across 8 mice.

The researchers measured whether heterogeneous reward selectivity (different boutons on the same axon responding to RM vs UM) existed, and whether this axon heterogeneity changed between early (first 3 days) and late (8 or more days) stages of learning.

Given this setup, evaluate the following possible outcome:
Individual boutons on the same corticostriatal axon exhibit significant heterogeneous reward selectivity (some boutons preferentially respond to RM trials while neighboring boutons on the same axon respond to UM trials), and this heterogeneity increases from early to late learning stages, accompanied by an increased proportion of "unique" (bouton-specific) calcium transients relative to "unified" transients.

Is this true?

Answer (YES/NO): NO